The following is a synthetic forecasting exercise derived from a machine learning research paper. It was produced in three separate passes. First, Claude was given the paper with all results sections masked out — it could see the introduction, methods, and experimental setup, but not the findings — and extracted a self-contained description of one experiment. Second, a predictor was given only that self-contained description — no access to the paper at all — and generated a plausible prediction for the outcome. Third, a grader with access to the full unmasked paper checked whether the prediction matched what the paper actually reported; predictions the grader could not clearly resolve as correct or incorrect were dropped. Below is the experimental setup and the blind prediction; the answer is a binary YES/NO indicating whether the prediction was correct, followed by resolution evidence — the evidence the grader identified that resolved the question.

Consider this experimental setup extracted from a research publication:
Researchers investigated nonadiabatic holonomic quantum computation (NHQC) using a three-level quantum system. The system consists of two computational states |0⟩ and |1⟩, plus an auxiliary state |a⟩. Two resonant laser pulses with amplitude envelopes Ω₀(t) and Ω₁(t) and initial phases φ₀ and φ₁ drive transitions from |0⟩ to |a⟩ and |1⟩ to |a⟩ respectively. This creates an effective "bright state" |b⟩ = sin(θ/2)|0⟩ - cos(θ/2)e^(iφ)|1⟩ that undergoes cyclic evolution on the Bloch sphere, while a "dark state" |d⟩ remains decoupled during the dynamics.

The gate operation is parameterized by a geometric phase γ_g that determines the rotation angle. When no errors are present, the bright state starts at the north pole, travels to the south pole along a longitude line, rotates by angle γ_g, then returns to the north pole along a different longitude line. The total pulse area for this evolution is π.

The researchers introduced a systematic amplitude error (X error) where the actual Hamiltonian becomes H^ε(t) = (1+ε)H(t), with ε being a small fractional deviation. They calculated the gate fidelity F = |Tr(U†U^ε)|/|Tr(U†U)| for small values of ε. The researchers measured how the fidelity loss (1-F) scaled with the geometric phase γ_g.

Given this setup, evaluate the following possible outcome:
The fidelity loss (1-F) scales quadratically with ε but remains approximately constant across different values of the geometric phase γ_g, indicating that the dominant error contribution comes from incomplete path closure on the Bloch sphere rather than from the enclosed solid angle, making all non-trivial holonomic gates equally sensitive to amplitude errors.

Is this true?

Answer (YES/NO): NO